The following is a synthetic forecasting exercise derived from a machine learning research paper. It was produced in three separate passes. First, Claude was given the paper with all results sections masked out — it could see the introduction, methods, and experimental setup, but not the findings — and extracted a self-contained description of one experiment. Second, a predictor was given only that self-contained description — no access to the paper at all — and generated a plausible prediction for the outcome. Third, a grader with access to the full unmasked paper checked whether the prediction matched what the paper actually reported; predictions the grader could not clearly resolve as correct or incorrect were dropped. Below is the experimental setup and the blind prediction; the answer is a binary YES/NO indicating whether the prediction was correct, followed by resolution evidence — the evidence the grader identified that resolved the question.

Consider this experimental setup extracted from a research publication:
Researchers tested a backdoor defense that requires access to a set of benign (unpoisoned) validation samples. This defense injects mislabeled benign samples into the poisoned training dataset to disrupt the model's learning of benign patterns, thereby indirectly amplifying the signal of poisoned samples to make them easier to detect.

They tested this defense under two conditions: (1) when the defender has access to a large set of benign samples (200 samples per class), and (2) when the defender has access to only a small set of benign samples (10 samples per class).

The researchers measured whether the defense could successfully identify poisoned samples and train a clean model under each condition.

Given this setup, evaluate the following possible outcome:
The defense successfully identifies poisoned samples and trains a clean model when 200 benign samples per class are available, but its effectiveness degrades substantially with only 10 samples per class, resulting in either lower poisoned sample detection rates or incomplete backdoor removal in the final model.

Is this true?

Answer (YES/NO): YES